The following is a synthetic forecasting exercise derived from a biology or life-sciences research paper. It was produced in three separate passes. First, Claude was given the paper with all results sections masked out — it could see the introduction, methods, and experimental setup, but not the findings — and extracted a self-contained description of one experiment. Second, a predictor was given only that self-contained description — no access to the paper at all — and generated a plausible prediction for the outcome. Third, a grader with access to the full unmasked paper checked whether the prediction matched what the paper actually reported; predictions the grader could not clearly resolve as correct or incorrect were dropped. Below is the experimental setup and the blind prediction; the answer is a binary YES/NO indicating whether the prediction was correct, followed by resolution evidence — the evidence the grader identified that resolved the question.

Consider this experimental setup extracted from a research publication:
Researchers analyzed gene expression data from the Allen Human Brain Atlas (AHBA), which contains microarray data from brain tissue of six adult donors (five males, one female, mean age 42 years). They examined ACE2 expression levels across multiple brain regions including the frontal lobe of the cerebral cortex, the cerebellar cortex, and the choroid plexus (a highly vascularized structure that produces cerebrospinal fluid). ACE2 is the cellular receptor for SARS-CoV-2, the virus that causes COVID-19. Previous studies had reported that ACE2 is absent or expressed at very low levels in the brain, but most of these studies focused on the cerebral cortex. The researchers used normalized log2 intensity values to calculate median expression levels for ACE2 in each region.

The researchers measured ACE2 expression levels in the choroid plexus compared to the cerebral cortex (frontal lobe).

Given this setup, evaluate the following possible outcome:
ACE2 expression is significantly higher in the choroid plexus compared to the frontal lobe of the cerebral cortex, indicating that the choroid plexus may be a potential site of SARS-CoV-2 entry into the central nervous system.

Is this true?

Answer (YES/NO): YES